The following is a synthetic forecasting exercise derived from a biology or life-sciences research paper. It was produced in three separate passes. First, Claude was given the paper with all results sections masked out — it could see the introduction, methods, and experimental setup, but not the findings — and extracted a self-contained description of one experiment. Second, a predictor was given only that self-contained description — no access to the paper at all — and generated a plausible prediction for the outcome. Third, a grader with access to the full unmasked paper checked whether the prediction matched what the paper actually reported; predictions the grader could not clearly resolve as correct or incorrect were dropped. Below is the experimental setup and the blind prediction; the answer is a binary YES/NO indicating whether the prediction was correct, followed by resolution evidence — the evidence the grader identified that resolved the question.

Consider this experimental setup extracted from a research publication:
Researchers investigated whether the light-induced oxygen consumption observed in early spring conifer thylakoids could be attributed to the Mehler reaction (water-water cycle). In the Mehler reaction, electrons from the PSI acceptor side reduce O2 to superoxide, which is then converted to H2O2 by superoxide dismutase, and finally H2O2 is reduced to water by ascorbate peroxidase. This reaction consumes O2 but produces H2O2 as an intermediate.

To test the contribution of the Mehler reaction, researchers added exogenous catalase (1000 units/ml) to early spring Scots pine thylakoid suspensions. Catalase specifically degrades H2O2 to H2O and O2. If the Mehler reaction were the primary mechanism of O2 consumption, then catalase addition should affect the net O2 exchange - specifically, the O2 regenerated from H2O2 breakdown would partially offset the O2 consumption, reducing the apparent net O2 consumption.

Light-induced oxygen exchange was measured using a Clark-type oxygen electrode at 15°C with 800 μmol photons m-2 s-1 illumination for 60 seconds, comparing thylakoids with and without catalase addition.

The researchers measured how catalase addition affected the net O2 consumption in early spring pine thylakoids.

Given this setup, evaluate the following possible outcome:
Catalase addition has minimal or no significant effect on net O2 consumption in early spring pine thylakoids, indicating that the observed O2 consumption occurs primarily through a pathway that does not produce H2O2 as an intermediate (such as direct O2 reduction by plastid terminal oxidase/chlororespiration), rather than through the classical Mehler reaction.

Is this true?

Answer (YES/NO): NO